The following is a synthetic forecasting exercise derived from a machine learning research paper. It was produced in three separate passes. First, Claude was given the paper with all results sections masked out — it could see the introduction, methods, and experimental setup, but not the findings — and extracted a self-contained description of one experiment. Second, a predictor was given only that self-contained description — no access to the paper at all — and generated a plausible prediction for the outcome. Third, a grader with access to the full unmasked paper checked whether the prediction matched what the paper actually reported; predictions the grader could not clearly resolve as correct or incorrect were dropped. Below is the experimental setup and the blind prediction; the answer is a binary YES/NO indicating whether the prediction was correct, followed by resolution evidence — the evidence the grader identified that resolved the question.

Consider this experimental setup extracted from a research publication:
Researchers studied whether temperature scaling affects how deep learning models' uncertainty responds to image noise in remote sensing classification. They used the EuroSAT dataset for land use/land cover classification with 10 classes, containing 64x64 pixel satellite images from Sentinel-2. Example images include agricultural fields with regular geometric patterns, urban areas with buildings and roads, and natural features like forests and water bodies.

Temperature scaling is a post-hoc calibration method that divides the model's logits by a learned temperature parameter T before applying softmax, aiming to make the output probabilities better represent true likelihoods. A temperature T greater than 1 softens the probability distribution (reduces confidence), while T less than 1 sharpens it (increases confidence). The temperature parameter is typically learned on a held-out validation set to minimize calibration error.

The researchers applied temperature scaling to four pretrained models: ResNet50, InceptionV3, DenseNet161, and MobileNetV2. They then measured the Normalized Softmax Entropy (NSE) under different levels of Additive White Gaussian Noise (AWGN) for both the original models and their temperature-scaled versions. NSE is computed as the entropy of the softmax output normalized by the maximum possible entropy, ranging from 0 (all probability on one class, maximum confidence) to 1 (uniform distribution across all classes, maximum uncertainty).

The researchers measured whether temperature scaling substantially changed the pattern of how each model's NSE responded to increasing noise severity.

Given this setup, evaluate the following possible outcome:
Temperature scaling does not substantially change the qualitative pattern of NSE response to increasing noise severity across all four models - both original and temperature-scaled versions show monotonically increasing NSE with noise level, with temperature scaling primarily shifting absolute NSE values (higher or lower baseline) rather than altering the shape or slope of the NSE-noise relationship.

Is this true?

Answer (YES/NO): NO